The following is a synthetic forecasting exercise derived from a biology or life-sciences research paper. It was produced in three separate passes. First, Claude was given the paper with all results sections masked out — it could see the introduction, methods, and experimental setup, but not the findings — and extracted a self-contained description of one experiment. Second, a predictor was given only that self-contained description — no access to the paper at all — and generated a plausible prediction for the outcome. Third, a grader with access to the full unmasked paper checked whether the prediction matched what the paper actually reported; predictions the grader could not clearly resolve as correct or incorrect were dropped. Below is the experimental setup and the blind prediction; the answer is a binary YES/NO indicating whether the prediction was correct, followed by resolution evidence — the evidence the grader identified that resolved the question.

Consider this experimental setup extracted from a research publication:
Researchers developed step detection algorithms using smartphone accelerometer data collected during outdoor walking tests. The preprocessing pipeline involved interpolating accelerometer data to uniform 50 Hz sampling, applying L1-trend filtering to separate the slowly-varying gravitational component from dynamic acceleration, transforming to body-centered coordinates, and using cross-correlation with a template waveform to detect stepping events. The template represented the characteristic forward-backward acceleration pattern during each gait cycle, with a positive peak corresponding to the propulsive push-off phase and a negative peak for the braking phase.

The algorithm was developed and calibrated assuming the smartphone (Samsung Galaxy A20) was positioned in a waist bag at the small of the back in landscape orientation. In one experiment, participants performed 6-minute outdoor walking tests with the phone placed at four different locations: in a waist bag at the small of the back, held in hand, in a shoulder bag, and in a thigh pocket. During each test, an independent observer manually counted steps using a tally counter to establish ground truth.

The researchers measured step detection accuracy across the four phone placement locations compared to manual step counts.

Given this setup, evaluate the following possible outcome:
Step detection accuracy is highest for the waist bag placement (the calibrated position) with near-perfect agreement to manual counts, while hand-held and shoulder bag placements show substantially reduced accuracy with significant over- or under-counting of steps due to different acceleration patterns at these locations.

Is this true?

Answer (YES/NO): NO